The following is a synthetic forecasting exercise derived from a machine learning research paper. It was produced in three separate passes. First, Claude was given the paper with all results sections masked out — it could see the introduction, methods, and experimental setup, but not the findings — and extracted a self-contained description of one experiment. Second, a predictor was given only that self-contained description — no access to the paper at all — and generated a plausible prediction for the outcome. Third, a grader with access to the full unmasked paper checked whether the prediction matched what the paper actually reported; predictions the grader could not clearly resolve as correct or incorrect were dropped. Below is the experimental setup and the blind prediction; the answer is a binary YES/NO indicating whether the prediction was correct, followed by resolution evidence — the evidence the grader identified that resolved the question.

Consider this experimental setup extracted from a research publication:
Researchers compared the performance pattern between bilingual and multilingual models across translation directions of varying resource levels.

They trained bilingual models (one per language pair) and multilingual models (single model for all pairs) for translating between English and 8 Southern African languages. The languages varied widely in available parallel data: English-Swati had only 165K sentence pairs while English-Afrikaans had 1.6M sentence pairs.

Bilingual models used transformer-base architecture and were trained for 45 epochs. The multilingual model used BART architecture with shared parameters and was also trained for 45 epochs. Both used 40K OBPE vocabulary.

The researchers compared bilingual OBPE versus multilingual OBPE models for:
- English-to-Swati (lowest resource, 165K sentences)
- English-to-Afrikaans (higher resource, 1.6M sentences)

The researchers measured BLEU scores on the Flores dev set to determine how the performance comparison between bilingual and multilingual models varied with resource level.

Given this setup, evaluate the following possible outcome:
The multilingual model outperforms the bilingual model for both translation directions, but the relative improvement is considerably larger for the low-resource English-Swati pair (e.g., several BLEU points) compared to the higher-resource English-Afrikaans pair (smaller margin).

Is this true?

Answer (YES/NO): NO